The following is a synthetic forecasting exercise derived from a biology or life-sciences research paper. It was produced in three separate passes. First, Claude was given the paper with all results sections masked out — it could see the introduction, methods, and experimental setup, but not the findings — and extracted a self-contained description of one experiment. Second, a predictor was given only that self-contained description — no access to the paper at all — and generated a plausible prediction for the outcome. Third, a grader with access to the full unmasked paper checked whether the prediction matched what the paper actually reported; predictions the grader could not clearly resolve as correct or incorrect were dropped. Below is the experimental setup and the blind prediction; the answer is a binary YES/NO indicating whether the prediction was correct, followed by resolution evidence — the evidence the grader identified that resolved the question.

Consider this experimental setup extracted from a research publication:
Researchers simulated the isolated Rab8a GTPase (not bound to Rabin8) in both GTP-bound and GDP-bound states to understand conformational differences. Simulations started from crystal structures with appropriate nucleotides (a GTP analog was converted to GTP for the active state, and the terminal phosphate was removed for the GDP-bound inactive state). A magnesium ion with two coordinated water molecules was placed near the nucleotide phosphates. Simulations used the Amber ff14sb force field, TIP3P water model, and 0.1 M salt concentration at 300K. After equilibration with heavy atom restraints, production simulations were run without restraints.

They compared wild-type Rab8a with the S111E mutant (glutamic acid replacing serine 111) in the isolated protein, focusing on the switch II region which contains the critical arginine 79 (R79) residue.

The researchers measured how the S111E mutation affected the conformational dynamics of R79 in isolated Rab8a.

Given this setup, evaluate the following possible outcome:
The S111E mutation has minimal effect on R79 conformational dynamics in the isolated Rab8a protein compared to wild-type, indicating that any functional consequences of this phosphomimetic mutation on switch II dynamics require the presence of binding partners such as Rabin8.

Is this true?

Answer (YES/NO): NO